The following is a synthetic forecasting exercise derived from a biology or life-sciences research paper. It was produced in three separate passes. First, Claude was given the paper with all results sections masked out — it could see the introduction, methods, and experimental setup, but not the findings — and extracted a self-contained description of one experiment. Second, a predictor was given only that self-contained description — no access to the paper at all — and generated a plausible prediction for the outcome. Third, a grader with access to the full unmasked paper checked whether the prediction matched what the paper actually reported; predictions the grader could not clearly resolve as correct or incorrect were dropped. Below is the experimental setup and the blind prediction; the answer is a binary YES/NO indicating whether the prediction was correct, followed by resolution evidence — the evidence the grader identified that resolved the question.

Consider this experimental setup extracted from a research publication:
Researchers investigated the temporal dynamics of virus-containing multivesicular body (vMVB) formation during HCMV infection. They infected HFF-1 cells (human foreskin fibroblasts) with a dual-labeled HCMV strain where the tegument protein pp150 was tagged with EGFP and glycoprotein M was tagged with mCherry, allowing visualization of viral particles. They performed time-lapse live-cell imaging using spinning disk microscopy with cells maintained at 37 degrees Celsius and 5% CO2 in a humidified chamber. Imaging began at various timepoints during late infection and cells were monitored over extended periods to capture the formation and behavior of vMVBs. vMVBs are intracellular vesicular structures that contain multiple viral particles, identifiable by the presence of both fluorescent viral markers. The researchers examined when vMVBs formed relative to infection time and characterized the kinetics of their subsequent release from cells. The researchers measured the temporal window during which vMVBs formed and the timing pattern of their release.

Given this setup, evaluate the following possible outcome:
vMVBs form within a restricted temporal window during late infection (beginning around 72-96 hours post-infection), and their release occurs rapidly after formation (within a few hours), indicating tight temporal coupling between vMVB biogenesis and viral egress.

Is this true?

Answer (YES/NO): NO